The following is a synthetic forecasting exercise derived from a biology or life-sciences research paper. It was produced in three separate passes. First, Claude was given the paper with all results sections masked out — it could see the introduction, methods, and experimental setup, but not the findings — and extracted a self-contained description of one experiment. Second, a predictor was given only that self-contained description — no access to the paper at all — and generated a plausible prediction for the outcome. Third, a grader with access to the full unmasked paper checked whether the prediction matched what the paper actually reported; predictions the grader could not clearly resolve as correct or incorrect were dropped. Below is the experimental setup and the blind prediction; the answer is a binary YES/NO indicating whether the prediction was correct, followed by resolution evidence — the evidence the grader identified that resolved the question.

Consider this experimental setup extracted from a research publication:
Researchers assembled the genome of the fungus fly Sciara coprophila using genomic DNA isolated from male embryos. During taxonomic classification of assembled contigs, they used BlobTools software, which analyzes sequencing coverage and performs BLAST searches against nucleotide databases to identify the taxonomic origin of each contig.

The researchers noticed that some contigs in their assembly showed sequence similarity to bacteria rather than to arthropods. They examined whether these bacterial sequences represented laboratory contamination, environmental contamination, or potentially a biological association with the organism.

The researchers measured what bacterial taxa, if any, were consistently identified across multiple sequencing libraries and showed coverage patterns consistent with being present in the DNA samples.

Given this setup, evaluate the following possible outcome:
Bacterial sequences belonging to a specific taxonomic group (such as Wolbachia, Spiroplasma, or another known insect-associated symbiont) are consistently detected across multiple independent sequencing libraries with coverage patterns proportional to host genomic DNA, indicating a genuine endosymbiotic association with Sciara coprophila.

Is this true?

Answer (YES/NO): YES